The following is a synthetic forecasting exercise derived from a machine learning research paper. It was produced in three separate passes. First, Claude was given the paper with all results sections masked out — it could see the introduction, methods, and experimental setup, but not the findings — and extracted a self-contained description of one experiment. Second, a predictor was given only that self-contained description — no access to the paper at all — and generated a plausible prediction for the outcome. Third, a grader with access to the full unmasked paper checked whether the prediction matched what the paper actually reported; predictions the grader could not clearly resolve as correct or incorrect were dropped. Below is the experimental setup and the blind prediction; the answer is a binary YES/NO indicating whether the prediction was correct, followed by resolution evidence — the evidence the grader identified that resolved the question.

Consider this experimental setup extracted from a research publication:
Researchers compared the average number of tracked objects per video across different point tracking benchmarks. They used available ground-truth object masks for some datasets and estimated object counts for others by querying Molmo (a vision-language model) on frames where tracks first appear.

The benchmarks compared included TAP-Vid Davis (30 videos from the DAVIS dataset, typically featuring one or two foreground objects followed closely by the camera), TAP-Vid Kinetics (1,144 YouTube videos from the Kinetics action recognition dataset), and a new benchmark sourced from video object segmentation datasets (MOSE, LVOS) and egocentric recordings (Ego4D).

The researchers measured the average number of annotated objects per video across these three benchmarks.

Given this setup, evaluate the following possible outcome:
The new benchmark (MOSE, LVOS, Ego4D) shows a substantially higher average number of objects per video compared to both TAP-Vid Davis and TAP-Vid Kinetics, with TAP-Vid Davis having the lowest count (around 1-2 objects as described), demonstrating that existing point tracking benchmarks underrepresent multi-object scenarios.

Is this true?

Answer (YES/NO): NO